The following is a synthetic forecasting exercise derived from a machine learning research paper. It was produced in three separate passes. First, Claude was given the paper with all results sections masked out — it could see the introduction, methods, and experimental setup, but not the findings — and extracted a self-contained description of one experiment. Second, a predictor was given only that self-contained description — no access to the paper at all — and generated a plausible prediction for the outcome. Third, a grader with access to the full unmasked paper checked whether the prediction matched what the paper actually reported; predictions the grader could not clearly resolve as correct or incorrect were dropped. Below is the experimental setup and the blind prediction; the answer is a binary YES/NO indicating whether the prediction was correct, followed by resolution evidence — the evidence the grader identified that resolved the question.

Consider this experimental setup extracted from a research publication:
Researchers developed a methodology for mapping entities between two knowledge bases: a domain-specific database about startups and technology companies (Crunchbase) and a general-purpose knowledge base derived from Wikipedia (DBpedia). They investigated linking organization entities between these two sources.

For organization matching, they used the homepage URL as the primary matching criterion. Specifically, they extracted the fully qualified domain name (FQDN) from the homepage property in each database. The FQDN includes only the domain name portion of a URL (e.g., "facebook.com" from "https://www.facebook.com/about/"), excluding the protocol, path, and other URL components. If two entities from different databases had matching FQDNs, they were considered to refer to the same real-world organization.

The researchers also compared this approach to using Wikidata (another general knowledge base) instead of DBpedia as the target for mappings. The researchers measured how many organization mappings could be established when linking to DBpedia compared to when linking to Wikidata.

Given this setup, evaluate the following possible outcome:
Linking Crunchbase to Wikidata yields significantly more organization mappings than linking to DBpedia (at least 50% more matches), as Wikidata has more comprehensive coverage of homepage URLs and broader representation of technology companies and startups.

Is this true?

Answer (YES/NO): NO